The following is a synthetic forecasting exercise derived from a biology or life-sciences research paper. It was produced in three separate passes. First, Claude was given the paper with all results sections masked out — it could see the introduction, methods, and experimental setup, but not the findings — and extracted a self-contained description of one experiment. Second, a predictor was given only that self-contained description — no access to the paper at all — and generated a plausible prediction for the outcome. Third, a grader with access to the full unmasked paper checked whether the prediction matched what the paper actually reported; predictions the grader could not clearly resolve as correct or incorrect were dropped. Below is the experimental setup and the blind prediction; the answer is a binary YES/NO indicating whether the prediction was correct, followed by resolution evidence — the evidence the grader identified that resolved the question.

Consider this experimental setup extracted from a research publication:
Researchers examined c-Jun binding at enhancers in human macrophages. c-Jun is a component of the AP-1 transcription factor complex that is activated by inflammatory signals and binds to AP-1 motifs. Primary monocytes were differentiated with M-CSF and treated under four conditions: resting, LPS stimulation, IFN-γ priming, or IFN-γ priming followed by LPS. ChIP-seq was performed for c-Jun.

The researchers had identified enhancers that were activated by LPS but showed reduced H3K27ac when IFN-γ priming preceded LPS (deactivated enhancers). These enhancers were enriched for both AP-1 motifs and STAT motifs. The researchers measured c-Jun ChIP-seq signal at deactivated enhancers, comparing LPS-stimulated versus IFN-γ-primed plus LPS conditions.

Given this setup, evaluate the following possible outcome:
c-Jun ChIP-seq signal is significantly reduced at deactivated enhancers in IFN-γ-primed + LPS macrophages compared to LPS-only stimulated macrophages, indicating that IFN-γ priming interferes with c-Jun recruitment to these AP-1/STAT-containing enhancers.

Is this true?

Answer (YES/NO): YES